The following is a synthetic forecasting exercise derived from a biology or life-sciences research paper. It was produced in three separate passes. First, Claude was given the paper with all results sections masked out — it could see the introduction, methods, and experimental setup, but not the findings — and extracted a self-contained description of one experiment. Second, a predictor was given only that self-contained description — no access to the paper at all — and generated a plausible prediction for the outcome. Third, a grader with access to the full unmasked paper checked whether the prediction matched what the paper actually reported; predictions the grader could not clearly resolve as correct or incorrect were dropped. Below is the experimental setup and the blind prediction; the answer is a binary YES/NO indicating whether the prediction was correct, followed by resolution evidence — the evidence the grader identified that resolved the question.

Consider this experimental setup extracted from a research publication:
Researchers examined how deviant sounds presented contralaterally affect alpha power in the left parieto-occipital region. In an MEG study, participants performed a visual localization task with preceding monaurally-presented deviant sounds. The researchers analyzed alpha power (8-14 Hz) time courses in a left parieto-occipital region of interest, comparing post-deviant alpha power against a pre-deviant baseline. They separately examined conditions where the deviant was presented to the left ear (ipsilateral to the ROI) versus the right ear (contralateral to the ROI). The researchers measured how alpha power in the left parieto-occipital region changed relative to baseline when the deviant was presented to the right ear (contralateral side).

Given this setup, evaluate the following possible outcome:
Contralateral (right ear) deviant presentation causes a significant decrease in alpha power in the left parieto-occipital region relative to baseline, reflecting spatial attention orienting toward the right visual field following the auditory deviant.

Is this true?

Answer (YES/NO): YES